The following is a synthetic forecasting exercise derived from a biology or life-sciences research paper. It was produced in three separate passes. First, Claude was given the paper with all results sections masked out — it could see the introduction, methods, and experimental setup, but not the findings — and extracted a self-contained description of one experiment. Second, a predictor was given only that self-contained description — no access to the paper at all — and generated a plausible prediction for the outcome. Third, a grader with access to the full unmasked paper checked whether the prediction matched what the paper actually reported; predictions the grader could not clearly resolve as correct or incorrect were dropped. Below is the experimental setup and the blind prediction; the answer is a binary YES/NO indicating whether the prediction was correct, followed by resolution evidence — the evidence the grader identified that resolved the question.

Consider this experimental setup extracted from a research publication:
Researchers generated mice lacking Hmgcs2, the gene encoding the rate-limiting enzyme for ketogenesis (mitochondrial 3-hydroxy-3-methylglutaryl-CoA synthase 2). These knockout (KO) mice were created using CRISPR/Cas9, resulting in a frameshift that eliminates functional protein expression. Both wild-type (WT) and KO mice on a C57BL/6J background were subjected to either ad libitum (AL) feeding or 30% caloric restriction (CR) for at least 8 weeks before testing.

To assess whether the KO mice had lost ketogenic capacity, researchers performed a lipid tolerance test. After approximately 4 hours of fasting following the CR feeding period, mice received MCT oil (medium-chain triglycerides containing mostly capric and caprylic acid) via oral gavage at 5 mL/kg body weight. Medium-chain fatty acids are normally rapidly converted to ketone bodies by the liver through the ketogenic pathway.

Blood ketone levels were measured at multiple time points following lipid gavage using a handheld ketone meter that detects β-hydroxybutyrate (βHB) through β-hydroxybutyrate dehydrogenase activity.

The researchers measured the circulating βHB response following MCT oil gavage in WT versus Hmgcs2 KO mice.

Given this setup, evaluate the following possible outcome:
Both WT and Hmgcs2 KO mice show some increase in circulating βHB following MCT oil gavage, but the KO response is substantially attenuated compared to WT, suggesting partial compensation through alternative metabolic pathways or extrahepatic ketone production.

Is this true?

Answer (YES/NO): NO